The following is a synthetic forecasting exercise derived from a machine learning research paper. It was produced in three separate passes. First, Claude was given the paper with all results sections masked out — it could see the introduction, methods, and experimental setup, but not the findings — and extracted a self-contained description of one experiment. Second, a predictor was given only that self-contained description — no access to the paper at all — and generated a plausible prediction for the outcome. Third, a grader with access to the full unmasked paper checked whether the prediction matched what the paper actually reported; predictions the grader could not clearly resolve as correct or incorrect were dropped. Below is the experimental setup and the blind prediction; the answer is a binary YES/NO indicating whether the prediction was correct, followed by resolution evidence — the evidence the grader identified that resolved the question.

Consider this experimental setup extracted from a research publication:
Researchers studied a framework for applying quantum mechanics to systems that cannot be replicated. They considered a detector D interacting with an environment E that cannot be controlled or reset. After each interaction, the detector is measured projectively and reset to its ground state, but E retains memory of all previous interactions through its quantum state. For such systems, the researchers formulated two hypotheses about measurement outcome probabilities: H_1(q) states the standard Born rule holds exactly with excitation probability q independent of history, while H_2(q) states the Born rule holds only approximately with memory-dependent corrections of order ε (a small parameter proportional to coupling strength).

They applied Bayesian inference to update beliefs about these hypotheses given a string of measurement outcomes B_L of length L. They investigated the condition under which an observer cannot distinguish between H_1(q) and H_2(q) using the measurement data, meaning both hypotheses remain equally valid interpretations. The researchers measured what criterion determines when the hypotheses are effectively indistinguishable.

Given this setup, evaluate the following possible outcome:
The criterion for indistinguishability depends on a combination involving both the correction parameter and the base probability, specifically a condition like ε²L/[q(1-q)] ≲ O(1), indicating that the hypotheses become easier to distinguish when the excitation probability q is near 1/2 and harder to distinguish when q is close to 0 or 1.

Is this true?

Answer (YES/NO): NO